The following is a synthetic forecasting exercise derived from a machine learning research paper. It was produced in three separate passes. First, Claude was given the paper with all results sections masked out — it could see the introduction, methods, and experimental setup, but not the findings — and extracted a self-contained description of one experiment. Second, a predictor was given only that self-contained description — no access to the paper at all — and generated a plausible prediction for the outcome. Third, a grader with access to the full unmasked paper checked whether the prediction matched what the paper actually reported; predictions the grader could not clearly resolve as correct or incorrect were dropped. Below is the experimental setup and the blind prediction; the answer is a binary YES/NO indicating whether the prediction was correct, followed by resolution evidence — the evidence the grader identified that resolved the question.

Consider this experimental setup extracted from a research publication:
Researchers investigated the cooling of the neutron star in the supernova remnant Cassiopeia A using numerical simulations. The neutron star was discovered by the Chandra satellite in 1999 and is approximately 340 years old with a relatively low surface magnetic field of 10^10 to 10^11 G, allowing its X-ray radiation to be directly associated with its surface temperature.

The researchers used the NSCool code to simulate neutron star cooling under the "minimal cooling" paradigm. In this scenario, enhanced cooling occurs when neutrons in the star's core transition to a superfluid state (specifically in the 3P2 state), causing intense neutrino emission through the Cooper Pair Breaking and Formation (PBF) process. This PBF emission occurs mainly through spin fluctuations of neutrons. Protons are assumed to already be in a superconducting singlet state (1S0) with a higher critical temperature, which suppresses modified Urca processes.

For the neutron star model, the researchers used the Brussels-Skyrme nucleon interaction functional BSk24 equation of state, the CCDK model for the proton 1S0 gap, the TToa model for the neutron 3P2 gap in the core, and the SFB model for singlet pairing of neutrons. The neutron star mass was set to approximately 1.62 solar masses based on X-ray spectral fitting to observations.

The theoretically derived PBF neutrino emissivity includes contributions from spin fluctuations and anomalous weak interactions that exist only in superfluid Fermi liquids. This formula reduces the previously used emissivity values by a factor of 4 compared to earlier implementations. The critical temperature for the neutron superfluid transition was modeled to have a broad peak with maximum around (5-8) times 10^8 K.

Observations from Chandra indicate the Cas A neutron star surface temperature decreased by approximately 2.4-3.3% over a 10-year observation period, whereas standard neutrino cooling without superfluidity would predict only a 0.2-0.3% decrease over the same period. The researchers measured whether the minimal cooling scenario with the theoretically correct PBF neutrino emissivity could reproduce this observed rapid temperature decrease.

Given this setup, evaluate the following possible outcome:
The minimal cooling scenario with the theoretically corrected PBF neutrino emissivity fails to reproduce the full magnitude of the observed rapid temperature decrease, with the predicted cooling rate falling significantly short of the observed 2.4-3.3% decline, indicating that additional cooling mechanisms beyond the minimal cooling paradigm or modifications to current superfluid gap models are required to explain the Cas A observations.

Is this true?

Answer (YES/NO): YES